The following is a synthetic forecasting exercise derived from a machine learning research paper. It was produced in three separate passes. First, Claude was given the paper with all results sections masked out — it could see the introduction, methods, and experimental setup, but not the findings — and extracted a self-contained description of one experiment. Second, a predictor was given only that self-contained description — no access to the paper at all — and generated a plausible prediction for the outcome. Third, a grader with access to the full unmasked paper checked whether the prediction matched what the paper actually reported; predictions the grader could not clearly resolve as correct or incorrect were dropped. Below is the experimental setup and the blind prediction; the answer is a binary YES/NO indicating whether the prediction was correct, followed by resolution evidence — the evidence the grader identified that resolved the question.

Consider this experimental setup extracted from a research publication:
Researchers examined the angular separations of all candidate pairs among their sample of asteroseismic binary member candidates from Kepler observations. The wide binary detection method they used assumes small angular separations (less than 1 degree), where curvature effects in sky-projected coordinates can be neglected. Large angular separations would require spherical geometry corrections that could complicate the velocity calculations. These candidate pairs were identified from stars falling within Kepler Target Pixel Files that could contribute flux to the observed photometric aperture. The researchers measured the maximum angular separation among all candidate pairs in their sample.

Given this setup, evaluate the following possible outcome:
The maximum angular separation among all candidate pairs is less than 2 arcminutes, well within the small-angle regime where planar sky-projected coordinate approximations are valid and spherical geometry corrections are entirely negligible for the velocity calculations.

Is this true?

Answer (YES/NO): YES